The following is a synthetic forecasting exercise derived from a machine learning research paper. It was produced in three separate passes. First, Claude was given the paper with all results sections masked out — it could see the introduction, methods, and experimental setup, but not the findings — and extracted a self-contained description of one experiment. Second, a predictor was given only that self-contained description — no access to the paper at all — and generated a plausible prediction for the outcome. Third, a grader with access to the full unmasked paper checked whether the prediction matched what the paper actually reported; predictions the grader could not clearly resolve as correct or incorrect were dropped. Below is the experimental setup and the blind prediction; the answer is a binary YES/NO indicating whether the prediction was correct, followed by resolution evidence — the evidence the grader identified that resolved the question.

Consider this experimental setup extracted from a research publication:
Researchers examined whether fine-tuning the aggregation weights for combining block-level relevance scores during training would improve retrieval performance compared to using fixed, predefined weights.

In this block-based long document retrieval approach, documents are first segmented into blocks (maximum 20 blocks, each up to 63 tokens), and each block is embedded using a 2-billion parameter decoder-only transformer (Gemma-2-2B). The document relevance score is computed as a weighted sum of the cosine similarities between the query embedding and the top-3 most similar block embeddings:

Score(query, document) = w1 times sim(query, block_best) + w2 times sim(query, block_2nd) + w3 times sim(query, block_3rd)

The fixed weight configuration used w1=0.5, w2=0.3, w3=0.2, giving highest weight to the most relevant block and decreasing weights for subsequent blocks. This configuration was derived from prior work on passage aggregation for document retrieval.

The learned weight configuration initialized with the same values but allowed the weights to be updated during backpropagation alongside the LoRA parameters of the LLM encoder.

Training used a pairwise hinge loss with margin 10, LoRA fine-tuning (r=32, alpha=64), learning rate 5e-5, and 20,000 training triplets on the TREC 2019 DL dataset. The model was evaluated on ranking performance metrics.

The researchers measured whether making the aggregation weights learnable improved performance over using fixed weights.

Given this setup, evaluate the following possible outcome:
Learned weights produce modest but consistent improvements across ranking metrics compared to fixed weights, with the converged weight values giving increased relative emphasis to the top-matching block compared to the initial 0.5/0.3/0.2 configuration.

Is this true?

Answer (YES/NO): NO